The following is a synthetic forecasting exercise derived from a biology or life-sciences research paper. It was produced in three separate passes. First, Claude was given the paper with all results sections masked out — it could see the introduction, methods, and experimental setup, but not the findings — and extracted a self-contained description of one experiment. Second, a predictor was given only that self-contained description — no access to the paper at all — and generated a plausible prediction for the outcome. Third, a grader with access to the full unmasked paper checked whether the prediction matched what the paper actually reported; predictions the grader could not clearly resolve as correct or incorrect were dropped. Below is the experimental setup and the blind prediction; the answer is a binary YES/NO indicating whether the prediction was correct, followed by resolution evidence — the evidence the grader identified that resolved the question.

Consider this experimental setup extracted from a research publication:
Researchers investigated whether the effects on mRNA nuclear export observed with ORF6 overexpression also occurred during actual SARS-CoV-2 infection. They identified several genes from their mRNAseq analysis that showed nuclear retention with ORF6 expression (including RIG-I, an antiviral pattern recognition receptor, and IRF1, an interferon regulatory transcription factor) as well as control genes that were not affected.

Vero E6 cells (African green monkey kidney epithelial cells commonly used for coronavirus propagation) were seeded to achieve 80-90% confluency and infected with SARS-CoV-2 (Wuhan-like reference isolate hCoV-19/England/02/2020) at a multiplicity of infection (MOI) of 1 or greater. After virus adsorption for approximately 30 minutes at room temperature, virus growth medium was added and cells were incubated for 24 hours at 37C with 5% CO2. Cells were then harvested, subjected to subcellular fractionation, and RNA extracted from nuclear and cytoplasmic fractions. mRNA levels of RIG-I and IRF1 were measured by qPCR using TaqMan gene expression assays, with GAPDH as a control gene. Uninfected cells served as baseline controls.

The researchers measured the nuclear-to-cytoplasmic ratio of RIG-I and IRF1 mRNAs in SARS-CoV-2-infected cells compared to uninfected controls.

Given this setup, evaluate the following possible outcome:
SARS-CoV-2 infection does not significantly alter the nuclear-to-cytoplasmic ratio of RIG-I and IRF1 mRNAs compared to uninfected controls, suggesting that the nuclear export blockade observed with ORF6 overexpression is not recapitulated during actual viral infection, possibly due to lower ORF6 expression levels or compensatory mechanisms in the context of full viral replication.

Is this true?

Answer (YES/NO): NO